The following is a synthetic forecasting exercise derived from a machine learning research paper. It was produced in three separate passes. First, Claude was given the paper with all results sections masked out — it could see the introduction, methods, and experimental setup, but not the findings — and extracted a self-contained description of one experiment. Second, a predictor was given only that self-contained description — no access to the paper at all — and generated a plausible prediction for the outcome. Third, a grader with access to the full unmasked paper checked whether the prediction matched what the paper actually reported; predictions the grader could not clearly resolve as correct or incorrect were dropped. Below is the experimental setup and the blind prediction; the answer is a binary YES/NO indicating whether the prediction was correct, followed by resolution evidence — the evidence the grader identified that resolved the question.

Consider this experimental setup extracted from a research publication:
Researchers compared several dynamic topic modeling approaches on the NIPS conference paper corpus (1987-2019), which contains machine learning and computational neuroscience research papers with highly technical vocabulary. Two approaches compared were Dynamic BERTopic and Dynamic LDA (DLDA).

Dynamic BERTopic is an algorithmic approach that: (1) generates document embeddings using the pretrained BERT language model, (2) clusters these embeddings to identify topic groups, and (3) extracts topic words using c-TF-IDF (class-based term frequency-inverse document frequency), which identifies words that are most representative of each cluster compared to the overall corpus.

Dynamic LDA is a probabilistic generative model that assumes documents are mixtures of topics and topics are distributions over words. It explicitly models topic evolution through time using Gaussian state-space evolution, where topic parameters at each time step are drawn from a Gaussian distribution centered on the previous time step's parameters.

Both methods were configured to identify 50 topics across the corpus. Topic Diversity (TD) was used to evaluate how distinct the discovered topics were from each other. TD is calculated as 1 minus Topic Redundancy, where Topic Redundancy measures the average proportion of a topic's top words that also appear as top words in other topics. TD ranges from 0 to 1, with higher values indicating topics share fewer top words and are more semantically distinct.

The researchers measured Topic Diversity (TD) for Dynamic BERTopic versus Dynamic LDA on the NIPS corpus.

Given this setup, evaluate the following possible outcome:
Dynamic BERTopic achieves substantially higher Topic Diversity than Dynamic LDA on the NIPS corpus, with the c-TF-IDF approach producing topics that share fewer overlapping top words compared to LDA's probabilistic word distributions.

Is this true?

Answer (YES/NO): NO